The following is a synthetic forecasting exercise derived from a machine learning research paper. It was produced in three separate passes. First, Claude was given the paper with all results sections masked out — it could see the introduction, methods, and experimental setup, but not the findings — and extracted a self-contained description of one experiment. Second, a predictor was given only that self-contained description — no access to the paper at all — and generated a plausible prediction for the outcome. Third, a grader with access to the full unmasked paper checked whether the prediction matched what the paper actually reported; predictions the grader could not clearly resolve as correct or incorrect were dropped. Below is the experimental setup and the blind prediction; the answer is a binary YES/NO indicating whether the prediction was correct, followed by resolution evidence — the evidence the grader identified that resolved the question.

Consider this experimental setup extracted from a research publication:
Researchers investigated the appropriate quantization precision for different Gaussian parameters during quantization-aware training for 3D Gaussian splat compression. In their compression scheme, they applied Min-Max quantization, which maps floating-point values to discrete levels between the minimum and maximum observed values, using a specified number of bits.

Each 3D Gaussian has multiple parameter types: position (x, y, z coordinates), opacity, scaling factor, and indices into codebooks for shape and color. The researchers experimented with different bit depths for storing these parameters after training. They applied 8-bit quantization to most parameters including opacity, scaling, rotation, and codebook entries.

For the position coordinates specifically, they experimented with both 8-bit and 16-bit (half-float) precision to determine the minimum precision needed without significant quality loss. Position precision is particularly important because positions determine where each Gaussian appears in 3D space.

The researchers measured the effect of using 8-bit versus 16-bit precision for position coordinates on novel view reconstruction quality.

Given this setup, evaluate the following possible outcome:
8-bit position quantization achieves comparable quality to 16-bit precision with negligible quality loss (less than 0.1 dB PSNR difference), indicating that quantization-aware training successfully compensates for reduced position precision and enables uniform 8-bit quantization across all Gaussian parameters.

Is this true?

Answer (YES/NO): NO